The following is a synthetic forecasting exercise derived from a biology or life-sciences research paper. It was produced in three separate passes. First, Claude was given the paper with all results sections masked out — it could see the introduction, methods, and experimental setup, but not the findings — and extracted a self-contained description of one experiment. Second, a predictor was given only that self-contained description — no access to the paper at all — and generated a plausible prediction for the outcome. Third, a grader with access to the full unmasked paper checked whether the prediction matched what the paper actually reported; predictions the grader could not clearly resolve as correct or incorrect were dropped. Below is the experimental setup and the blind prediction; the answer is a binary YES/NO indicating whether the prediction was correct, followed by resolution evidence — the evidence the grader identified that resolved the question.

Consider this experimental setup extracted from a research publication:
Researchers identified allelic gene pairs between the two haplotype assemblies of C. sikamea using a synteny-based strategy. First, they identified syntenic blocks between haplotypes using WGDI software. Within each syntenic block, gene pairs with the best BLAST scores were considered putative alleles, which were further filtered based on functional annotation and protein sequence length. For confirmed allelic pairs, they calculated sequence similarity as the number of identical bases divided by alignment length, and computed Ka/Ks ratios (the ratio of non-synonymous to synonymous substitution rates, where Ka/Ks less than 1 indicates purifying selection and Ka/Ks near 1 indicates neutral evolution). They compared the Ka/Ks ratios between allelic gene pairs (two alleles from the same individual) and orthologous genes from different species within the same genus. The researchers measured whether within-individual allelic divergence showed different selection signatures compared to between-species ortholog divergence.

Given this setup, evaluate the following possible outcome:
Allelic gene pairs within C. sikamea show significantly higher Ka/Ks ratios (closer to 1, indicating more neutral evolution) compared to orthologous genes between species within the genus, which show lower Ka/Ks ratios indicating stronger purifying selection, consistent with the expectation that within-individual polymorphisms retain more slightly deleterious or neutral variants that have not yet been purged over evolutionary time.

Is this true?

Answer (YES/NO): NO